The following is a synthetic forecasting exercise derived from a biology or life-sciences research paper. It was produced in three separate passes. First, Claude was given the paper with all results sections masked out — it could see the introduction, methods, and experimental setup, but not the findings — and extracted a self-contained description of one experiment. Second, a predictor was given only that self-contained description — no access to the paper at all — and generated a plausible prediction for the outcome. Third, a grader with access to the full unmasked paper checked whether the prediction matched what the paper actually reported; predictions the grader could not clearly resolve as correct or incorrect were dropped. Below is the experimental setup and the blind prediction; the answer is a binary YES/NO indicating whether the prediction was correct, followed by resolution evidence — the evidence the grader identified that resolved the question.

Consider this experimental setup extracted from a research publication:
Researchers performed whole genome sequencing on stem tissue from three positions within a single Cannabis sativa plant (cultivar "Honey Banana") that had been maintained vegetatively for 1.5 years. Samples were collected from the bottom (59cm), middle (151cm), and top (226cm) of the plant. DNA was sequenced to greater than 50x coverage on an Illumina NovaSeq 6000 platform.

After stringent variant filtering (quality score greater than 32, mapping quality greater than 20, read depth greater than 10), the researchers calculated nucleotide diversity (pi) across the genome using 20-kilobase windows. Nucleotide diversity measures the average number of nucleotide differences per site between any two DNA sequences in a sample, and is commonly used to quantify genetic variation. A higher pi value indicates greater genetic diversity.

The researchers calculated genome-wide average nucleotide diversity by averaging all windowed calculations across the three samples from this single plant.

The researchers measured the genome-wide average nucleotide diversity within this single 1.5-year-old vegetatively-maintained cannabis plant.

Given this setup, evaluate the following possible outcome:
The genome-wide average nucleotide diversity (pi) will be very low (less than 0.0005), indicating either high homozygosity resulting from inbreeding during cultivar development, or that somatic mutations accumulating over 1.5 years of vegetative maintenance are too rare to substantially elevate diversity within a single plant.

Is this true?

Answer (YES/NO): NO